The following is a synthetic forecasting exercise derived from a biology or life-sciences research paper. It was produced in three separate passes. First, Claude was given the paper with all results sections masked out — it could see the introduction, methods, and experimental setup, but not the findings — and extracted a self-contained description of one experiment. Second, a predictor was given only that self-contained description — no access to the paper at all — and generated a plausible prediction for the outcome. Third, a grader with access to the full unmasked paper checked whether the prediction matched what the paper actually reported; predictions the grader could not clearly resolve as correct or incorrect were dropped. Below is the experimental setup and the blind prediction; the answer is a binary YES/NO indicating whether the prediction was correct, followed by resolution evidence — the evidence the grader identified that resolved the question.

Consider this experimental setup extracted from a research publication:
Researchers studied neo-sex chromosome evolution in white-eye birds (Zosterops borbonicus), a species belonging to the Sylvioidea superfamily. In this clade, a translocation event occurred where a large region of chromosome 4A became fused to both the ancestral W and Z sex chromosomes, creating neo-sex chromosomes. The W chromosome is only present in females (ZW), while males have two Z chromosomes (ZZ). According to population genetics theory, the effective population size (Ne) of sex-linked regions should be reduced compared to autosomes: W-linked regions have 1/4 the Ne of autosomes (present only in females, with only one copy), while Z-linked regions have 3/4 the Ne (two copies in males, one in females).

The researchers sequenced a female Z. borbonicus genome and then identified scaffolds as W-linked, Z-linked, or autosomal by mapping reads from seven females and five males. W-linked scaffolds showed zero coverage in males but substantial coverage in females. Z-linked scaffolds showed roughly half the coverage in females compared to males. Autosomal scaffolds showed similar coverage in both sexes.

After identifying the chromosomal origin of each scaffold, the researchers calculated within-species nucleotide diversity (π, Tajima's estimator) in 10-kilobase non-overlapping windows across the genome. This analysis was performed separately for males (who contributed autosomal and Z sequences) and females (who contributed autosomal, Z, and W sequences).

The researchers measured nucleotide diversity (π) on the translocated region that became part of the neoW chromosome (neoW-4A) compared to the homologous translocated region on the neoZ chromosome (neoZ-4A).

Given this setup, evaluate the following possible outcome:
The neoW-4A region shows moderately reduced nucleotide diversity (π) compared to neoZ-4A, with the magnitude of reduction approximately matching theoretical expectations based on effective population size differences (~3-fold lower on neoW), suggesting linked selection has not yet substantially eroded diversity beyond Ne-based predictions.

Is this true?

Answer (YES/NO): YES